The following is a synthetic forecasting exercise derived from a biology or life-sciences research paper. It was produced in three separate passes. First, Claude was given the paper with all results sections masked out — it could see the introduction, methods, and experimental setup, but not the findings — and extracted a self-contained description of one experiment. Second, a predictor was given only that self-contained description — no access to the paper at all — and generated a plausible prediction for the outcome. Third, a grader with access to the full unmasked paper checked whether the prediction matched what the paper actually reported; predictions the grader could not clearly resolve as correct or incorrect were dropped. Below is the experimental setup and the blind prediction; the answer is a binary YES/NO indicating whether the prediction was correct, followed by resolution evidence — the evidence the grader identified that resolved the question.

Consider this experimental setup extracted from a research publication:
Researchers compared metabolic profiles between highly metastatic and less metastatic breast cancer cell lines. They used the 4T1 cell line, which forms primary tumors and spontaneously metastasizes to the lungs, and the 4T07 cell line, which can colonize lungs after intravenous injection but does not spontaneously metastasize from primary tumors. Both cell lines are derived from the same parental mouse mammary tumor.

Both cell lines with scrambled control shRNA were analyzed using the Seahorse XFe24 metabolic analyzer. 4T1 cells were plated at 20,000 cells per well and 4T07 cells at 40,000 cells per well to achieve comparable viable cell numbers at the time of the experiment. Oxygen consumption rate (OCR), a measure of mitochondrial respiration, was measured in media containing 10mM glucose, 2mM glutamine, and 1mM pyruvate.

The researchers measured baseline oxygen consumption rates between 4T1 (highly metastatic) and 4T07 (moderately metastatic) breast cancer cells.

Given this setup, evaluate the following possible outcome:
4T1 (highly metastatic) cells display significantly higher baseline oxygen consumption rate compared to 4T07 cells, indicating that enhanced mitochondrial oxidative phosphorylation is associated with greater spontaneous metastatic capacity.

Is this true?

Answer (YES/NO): YES